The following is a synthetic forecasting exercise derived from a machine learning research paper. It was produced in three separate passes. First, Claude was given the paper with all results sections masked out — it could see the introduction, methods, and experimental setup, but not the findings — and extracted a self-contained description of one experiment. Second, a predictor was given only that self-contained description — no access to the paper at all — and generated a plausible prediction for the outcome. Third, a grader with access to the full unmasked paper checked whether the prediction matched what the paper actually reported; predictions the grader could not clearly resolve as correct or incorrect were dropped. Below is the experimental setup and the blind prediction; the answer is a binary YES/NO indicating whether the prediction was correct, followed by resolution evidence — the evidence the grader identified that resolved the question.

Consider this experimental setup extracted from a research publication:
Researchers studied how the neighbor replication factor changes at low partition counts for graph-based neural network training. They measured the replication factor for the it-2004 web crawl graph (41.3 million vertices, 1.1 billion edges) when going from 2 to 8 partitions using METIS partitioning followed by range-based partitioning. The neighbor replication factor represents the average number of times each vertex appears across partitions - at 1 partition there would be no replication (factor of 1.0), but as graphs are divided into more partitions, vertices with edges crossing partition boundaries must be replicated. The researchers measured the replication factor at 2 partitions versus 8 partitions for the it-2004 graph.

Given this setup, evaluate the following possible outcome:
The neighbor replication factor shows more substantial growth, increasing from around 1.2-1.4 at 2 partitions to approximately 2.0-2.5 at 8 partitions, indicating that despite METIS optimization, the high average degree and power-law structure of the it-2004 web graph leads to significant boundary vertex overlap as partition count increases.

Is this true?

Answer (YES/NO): NO